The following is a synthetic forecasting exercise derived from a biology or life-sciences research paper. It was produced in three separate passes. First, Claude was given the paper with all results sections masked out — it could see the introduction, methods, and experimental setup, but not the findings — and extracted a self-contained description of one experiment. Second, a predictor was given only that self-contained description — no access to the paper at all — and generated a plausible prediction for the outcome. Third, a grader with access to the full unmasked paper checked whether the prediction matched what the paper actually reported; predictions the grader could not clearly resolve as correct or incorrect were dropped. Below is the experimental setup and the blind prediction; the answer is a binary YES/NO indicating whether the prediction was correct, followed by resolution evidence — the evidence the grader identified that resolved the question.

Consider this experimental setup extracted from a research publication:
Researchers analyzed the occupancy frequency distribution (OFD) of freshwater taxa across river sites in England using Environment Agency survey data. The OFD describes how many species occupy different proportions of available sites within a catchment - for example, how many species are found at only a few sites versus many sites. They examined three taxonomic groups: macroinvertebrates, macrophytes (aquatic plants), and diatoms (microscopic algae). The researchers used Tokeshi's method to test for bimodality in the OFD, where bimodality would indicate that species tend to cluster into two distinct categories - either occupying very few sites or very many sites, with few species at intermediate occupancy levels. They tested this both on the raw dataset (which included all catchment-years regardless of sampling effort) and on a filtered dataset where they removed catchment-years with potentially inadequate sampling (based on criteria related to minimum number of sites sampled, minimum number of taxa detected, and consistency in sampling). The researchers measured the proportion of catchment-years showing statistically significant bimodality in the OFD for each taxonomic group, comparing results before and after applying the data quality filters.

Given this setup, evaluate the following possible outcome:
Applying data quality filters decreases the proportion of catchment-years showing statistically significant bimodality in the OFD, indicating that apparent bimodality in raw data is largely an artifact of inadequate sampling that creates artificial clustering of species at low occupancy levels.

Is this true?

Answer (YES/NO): YES